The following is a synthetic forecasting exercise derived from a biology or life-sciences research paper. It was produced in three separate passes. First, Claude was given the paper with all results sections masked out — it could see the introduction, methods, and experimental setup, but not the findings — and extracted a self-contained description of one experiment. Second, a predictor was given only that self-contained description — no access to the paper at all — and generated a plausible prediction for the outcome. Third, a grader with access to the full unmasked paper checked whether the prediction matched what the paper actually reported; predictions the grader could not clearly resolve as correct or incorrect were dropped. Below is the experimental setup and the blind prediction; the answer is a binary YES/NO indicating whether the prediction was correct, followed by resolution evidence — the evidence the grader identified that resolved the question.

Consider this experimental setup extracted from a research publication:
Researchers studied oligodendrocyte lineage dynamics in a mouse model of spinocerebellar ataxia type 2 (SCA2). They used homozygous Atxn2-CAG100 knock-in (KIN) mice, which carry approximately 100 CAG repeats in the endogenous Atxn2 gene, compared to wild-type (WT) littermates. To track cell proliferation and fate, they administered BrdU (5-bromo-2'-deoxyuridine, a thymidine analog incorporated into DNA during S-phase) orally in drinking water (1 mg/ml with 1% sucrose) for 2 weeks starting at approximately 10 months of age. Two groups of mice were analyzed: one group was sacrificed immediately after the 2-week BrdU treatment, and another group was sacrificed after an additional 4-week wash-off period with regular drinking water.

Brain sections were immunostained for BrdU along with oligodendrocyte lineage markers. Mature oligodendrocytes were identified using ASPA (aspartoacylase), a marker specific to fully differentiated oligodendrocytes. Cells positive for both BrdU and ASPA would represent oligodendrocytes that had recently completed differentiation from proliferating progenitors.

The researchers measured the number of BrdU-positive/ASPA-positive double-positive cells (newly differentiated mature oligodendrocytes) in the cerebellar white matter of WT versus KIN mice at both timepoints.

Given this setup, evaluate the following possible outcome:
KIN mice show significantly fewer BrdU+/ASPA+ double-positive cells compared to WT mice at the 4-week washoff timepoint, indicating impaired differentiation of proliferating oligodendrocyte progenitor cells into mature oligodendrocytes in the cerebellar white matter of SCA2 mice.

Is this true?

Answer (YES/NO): NO